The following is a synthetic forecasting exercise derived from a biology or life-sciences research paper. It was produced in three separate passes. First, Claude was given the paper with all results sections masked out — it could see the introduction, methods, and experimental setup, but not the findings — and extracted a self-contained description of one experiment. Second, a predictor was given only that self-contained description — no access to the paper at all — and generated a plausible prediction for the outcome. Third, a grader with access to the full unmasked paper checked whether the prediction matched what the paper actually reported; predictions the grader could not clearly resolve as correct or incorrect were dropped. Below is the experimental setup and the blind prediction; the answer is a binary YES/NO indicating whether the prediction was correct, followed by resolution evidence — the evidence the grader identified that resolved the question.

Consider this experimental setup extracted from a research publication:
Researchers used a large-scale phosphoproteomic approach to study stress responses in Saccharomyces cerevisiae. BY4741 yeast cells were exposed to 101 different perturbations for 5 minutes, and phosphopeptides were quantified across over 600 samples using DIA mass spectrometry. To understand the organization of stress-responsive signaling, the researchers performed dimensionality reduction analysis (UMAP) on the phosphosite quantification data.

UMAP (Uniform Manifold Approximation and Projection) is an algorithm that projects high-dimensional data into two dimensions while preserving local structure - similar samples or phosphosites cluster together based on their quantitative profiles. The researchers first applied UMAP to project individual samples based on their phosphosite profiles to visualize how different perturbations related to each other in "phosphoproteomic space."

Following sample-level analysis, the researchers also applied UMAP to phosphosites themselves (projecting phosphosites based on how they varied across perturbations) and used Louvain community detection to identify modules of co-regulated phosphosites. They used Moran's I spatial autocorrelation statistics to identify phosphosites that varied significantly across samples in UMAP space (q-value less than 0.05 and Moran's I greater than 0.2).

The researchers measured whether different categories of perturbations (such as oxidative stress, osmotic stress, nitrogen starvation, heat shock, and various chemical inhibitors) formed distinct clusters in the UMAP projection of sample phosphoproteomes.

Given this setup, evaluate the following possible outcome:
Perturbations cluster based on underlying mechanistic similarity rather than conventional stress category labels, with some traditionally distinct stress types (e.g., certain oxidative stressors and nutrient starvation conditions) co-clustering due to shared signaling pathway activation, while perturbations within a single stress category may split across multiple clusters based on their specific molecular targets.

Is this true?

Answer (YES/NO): NO